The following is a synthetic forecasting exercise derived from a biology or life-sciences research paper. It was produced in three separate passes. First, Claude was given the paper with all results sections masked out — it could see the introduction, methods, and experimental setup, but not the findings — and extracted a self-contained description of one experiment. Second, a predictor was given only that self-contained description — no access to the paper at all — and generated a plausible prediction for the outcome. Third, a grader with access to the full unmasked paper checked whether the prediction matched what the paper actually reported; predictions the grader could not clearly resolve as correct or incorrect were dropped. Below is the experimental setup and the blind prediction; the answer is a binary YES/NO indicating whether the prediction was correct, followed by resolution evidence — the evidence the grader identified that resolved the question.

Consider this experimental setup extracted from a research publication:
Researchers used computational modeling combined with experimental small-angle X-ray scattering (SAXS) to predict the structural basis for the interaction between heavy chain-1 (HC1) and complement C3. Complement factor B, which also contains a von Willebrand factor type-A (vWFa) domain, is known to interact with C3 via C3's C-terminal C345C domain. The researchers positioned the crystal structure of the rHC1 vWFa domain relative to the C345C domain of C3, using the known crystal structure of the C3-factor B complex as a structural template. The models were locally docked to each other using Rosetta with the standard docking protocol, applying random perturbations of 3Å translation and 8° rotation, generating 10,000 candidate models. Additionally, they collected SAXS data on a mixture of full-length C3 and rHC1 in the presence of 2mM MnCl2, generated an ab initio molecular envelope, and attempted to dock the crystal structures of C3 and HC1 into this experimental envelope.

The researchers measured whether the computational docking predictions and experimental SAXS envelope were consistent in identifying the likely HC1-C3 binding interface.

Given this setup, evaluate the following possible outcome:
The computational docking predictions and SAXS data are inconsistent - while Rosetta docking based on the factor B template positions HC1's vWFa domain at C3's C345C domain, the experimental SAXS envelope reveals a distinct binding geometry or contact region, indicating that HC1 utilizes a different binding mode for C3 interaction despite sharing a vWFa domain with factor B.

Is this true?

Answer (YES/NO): NO